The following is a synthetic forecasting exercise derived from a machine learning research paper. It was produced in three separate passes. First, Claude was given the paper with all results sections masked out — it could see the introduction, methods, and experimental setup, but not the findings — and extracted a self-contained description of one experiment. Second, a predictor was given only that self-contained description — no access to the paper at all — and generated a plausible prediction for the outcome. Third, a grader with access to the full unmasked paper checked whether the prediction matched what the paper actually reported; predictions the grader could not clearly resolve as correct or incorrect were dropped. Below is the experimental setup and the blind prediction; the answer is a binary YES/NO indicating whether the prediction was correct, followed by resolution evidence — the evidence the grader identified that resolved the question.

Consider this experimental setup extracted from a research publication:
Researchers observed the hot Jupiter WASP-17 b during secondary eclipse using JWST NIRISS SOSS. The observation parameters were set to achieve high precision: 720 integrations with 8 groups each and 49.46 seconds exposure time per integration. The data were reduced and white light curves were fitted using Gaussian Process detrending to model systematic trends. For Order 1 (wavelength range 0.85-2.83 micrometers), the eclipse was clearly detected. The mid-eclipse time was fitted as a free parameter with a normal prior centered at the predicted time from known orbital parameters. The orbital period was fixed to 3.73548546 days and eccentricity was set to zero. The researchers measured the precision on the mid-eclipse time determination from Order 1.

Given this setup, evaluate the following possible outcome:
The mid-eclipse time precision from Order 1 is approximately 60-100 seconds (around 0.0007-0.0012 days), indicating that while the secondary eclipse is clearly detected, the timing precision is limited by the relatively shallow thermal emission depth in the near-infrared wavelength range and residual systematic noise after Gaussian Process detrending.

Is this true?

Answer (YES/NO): NO